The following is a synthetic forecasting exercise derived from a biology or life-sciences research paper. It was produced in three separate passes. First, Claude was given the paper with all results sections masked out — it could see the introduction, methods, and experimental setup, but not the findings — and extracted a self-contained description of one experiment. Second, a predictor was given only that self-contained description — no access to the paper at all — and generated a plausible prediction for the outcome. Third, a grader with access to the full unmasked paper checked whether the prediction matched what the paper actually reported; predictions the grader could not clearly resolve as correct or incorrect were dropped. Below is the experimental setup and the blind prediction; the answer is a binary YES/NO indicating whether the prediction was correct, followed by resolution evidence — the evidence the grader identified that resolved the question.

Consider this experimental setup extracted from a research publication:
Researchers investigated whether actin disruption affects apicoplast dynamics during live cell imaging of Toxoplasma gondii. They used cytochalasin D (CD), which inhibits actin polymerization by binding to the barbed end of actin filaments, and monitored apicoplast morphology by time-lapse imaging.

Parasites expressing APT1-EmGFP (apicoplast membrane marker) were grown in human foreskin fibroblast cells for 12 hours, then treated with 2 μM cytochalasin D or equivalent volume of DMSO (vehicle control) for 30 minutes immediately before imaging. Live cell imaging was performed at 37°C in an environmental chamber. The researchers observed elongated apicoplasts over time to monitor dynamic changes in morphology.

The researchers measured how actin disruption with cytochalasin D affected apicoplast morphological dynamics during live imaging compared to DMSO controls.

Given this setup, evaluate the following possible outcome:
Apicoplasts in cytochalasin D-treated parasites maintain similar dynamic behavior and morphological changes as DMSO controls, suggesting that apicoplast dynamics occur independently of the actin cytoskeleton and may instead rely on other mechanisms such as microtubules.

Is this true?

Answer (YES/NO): NO